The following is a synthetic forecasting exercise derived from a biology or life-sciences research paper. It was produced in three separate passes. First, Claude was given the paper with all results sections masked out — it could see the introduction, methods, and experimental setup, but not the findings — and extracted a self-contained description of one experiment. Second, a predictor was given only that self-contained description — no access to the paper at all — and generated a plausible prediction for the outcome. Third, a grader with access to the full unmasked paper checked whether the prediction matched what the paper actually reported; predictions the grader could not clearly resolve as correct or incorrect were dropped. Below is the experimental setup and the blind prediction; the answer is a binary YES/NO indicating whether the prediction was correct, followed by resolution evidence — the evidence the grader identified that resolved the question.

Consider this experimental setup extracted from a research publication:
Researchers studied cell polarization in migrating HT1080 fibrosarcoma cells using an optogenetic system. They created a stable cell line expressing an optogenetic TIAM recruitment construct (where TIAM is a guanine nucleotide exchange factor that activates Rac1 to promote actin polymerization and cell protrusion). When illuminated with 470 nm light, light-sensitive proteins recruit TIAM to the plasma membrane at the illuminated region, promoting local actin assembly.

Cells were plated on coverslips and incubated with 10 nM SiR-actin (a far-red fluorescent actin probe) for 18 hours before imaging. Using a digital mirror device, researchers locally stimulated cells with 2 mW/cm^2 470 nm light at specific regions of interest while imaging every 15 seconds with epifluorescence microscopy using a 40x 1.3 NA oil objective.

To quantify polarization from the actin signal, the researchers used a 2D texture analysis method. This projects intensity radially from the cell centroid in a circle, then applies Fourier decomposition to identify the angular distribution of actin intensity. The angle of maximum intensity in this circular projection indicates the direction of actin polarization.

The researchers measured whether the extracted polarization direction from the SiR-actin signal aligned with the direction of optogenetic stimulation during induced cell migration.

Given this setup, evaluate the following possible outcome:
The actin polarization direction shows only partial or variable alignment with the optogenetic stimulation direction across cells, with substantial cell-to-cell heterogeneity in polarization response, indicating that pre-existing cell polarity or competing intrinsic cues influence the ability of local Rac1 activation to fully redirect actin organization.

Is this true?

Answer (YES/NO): NO